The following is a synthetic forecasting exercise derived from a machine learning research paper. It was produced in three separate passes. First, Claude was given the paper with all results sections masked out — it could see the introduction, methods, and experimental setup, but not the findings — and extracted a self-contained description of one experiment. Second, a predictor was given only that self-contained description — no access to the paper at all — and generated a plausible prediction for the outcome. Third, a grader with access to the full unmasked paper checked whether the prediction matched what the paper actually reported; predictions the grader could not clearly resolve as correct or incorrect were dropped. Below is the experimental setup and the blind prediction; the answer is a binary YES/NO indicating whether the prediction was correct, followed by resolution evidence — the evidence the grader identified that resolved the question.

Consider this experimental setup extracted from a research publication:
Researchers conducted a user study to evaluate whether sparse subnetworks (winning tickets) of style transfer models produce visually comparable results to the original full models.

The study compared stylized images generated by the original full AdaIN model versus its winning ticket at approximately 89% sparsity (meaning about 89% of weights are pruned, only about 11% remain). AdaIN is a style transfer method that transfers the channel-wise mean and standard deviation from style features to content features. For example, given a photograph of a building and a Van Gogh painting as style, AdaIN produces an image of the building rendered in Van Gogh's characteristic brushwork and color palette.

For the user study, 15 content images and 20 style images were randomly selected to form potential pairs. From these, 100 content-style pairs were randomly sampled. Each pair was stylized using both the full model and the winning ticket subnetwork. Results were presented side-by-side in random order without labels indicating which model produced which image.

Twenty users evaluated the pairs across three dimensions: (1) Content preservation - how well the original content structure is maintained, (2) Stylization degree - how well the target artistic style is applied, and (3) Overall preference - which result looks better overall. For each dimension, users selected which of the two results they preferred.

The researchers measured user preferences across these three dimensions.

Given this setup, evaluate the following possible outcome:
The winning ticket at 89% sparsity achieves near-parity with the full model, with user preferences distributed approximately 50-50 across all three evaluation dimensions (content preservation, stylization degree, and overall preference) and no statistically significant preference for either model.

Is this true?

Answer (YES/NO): NO